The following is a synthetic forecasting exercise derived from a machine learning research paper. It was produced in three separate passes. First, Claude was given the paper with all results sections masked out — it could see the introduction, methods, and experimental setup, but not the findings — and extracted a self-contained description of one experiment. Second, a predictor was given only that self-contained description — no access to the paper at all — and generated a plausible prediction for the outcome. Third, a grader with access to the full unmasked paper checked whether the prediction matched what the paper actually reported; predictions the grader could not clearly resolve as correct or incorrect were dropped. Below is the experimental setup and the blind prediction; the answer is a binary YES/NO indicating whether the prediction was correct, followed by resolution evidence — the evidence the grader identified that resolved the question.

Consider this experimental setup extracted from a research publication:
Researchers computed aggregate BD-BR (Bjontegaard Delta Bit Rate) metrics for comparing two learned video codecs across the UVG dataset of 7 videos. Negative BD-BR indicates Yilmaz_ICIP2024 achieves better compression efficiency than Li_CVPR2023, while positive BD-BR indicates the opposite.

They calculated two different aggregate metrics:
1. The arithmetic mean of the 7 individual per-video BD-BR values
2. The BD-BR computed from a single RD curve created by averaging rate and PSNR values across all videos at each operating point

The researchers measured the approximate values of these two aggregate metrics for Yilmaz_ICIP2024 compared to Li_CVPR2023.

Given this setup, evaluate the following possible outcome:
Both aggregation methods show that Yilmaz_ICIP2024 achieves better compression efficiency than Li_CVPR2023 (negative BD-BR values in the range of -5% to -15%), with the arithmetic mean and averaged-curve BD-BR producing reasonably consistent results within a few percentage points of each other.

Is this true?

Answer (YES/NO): NO